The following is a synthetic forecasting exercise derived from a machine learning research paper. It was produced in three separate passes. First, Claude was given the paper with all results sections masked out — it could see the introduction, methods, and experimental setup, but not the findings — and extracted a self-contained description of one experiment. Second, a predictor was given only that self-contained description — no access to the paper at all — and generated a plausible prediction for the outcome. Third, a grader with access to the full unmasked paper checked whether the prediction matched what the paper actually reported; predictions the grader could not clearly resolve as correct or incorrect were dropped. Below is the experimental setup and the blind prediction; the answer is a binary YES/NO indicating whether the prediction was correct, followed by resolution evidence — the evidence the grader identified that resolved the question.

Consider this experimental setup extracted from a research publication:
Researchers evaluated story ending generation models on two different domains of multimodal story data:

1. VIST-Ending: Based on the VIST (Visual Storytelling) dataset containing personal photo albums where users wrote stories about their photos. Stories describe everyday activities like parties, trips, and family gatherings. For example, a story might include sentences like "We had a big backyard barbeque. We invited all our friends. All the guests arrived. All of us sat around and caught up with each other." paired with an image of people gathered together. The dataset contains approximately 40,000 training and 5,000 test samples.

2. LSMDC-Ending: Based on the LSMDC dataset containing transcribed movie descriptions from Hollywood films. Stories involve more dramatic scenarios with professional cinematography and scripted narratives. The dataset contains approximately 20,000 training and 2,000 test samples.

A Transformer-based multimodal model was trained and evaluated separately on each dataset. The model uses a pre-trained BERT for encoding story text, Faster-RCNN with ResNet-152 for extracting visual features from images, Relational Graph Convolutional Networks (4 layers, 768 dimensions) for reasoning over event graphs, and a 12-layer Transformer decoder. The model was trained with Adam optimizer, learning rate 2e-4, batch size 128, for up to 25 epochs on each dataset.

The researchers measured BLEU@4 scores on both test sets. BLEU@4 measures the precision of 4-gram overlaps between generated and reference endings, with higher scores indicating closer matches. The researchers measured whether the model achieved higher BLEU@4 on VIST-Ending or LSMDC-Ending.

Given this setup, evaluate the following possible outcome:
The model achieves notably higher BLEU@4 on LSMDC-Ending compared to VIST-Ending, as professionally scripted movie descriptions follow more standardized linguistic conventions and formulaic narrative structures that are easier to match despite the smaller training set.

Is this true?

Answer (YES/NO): NO